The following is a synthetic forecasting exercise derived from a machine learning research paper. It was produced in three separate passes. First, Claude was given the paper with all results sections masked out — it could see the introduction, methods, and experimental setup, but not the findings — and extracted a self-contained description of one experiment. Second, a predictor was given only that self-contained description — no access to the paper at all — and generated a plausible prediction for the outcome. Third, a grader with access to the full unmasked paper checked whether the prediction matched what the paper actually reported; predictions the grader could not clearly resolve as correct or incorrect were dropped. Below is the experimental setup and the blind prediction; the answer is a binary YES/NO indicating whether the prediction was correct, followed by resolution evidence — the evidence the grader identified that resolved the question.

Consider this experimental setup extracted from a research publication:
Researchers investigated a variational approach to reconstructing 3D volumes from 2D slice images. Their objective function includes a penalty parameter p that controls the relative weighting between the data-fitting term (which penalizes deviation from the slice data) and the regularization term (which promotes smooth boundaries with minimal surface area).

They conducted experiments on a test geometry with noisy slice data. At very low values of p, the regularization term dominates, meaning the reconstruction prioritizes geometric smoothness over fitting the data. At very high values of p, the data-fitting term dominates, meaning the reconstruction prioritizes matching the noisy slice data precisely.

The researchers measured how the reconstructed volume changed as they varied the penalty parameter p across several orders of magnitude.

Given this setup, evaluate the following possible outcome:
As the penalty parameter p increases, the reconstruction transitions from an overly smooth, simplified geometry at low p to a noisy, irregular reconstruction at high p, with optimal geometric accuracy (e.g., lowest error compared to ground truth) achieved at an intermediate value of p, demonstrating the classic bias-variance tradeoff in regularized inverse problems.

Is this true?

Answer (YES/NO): NO